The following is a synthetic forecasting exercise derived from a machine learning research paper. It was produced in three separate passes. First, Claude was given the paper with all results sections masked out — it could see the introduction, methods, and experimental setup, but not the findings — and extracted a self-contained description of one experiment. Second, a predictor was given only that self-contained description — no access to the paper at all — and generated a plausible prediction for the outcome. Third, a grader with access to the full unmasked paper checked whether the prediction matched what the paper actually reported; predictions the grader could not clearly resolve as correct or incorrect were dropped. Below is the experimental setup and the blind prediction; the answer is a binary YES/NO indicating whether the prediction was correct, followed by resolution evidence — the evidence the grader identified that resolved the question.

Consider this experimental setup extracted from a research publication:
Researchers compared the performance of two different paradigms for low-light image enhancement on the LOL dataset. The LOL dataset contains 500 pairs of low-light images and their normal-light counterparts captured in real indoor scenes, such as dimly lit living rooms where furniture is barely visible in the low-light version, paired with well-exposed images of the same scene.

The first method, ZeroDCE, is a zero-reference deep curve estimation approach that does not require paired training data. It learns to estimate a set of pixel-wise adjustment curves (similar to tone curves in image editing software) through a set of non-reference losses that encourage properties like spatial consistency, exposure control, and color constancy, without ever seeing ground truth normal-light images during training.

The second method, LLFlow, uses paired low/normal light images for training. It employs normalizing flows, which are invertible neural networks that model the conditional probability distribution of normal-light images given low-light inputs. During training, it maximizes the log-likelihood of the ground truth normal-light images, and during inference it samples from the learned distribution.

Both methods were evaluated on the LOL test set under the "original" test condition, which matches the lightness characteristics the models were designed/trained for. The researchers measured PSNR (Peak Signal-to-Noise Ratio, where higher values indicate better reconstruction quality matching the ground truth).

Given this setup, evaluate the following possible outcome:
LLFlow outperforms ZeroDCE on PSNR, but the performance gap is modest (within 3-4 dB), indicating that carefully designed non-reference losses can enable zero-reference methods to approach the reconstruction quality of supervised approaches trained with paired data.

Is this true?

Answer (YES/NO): NO